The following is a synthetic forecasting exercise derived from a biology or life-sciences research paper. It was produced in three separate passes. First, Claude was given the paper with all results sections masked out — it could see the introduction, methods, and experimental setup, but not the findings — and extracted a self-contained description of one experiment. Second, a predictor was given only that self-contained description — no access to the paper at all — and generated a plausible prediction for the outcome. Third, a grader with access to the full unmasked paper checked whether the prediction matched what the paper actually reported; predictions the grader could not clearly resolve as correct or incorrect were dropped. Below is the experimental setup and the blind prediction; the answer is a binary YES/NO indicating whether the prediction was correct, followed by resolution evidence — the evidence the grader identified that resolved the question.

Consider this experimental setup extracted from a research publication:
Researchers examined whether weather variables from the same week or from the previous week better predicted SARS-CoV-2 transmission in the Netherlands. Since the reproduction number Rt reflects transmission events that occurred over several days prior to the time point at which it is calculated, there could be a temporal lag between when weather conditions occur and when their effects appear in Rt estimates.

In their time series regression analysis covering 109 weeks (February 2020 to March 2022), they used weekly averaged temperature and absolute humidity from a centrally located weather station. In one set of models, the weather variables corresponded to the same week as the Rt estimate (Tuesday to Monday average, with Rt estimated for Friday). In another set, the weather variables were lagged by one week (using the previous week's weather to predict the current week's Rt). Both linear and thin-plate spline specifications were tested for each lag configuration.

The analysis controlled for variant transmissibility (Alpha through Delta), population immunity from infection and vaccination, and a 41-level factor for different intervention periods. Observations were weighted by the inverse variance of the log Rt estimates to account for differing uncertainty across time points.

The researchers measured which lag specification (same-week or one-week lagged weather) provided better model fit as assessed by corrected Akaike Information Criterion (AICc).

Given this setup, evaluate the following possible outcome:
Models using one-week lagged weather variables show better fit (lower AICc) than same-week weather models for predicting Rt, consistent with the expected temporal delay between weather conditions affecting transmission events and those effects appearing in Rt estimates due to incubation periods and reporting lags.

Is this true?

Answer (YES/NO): NO